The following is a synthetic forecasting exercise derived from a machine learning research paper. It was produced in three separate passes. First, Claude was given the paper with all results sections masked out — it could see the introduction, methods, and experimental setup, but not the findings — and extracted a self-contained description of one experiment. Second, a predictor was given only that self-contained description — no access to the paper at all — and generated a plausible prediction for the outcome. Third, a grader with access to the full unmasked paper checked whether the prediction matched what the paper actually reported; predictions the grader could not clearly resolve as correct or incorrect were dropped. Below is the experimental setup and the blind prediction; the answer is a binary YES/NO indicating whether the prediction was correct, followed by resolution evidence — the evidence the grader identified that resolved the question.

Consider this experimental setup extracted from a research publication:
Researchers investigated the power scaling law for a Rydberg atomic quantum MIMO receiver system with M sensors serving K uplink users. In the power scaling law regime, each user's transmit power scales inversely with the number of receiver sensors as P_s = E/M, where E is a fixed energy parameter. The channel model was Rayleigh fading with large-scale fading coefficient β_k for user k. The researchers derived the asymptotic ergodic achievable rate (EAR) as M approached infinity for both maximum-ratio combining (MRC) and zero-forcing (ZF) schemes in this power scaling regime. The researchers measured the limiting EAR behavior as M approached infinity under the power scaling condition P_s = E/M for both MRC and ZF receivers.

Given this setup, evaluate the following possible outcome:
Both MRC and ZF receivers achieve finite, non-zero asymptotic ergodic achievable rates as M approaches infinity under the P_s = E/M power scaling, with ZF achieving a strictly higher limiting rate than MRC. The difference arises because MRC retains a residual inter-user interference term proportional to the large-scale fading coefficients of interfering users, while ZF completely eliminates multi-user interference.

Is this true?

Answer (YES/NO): NO